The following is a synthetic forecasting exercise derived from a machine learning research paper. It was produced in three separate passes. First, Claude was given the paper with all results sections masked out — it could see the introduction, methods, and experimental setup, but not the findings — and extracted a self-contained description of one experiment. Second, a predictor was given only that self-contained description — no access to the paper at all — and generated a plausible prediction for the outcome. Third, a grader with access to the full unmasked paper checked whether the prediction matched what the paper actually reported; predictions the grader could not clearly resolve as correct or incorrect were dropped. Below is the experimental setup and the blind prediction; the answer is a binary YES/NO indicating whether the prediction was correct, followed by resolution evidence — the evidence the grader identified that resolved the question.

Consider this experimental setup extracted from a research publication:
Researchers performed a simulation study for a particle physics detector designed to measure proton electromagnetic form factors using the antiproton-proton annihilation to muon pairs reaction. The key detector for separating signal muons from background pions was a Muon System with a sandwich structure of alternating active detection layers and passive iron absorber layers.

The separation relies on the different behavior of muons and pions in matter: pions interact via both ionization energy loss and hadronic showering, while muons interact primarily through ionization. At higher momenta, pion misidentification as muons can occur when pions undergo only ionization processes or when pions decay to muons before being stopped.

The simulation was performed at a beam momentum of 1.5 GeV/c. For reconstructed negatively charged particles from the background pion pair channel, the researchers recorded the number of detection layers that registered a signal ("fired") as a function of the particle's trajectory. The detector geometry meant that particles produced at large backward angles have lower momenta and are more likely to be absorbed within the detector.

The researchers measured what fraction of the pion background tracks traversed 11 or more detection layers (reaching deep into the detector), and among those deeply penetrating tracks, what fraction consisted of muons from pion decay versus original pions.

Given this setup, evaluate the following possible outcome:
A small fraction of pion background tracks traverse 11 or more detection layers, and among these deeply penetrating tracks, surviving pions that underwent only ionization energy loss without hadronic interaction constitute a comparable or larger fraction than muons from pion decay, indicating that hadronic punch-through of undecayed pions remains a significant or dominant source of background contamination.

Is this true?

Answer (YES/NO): YES